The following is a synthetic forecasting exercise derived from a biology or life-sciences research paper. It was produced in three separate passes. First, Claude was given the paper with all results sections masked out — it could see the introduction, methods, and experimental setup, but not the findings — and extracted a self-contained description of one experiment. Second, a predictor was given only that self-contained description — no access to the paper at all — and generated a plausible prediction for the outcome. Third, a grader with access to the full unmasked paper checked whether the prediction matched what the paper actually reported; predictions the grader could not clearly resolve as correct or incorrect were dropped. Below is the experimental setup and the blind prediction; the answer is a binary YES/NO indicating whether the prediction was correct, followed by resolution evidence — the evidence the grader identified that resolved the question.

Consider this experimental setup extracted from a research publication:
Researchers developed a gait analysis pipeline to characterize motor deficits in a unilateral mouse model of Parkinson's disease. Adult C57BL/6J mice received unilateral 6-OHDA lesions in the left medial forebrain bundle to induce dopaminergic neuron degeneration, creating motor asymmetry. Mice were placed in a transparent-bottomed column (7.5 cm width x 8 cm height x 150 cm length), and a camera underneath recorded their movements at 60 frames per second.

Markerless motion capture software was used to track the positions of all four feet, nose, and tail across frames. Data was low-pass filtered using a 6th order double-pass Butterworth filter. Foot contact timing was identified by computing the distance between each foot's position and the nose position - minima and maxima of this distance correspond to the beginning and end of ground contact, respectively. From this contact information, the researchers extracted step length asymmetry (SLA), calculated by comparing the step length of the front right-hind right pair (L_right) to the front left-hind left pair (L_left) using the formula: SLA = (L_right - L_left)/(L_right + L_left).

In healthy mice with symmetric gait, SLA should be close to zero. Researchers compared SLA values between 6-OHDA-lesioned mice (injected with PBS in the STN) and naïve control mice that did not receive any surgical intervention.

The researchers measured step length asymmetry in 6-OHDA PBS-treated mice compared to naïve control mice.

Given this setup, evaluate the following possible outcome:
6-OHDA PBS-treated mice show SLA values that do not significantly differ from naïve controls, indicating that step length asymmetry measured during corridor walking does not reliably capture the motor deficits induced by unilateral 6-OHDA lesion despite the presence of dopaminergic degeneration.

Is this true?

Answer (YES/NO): NO